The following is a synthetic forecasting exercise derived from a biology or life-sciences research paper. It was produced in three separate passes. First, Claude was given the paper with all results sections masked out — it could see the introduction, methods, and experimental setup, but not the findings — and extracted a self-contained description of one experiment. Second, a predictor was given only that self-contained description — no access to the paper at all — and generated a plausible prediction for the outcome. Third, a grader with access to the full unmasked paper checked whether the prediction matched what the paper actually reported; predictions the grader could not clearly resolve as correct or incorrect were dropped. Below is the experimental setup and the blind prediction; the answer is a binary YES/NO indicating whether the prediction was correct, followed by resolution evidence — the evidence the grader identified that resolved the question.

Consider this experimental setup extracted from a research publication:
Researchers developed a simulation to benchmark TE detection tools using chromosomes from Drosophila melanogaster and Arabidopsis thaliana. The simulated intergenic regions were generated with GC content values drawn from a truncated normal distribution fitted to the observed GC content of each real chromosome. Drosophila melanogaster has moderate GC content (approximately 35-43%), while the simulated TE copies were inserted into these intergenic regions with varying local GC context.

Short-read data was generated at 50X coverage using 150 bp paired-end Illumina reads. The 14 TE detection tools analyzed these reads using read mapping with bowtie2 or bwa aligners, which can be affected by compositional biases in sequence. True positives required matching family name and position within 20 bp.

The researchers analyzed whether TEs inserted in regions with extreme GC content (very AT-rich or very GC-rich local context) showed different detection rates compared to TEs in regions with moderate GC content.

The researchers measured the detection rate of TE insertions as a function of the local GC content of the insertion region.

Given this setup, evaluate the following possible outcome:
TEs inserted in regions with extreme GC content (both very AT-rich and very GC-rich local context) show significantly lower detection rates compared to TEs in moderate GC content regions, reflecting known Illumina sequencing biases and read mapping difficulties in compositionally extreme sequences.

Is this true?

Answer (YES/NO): NO